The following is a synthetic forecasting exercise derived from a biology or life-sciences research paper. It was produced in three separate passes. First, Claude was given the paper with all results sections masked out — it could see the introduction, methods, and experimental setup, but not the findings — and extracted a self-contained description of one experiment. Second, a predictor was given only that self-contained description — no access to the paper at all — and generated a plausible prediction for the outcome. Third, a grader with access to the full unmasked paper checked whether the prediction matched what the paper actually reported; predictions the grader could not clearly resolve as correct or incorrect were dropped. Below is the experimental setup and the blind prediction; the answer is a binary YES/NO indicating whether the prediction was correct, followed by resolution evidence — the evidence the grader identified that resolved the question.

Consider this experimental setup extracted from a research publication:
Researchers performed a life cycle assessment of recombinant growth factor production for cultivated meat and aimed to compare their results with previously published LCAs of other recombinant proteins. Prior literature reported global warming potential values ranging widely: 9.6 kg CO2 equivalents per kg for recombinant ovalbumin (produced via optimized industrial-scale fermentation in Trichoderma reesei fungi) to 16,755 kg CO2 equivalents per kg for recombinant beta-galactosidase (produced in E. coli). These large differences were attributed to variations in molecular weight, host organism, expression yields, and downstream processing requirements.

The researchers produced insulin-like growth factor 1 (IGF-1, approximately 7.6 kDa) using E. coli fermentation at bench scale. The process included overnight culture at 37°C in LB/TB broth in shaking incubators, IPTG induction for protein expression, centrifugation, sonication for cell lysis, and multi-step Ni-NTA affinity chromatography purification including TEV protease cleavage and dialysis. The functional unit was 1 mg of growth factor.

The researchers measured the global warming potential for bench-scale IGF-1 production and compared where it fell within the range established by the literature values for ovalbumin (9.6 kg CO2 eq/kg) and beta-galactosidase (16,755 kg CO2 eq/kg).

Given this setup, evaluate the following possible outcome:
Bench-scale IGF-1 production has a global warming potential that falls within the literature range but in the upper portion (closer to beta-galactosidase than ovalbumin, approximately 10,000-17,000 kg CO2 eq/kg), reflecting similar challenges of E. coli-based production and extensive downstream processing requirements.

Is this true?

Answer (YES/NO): NO